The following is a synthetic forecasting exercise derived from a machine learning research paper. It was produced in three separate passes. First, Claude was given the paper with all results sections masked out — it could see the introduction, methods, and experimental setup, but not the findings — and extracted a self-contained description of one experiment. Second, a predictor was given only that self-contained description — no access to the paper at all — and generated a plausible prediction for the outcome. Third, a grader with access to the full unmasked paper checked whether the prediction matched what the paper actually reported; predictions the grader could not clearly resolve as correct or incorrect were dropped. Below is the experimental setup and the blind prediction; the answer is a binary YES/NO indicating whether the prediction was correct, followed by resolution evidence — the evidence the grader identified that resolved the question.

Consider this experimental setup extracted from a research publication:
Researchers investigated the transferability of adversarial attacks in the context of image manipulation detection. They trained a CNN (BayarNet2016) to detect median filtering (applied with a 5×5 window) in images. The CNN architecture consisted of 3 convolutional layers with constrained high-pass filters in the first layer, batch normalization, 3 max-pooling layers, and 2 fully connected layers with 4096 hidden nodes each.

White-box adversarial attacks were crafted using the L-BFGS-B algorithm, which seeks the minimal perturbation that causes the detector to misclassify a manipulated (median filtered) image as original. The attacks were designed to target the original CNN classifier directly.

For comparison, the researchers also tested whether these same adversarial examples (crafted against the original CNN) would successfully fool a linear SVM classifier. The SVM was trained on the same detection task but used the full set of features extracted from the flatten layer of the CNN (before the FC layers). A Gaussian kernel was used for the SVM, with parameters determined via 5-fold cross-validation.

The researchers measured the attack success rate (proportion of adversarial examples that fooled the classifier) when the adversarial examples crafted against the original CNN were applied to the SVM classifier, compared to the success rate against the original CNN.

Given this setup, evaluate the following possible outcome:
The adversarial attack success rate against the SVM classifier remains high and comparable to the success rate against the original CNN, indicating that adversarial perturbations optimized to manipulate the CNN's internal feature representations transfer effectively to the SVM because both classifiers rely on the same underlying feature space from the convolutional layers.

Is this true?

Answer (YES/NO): YES